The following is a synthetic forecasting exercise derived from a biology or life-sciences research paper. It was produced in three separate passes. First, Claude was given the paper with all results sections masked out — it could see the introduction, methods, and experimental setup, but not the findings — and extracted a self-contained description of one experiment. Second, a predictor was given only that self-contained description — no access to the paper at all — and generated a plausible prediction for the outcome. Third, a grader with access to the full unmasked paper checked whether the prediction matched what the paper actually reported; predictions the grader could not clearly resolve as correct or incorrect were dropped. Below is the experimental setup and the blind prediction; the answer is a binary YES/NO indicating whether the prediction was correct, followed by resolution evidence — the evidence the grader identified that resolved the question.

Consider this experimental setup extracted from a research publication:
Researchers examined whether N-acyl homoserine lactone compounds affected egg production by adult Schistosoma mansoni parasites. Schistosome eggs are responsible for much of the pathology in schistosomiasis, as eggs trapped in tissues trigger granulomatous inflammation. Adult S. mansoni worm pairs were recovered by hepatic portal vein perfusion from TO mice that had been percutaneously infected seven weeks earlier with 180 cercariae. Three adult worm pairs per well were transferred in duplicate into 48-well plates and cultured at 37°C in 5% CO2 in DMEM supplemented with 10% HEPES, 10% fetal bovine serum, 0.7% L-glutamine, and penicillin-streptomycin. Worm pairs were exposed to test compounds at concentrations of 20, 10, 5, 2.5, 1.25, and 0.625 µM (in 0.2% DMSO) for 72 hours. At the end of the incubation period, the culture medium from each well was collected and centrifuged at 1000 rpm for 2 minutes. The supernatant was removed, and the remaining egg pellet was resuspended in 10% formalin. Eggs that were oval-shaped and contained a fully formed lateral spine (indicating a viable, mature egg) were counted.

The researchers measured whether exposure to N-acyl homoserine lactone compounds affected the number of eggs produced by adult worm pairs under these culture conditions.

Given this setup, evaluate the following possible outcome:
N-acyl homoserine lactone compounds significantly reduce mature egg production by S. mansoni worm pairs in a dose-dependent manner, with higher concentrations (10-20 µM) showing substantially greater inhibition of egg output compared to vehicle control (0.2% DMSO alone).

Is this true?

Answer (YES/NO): YES